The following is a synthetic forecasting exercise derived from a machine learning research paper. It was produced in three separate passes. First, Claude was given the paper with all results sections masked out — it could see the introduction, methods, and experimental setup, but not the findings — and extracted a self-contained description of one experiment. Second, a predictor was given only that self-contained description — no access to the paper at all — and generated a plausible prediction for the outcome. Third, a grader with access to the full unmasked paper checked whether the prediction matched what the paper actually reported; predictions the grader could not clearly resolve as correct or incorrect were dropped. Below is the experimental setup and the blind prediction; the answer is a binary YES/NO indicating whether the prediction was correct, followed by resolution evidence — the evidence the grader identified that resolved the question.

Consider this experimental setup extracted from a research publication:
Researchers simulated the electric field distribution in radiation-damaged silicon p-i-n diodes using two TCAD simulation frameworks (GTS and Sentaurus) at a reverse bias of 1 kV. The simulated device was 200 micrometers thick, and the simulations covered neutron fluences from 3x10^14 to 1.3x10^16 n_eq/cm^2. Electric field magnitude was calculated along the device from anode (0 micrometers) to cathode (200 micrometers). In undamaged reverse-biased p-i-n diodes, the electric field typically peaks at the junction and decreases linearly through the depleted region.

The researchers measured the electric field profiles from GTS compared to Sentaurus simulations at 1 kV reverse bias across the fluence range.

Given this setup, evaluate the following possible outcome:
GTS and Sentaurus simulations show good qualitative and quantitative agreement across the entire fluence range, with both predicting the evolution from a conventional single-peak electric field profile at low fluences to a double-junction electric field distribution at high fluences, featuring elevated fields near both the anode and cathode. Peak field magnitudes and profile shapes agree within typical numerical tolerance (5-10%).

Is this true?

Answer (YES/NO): NO